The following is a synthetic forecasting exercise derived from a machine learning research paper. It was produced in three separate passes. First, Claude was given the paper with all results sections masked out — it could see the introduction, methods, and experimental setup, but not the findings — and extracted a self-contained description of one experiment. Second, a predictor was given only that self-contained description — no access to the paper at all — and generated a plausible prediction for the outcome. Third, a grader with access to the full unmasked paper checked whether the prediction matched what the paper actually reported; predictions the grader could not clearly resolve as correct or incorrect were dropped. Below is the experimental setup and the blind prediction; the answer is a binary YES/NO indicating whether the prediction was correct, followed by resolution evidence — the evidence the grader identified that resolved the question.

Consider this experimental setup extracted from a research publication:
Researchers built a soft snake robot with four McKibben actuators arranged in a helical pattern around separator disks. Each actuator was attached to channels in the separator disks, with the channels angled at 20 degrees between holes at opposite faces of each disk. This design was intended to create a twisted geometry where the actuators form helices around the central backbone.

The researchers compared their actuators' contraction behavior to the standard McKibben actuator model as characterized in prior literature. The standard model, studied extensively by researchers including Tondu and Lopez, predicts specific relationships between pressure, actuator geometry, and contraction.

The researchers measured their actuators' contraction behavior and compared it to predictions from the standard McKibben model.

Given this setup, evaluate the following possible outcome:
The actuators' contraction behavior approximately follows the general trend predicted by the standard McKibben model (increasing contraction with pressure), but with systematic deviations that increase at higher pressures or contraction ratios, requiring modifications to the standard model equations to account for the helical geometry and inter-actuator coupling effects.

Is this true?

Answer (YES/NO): NO